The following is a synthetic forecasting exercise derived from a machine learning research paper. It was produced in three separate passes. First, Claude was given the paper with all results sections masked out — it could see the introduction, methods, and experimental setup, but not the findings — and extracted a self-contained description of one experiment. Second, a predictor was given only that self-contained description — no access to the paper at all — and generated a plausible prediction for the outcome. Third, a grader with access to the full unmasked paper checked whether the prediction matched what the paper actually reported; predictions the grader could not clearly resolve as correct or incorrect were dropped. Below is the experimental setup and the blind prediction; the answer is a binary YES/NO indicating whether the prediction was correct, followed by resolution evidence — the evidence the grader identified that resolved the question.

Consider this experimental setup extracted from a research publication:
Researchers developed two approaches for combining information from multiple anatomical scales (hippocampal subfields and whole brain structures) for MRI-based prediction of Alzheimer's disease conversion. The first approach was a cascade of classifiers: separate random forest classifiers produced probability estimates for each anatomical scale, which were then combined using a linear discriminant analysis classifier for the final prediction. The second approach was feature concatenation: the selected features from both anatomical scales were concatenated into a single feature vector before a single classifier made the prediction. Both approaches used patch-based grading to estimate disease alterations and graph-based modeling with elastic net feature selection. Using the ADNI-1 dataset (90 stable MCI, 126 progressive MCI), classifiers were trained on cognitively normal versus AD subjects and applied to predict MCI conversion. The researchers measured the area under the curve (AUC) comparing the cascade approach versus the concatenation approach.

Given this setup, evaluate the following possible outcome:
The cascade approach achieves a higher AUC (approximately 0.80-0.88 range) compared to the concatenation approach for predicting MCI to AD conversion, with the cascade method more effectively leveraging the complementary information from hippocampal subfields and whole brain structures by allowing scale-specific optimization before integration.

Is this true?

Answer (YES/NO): YES